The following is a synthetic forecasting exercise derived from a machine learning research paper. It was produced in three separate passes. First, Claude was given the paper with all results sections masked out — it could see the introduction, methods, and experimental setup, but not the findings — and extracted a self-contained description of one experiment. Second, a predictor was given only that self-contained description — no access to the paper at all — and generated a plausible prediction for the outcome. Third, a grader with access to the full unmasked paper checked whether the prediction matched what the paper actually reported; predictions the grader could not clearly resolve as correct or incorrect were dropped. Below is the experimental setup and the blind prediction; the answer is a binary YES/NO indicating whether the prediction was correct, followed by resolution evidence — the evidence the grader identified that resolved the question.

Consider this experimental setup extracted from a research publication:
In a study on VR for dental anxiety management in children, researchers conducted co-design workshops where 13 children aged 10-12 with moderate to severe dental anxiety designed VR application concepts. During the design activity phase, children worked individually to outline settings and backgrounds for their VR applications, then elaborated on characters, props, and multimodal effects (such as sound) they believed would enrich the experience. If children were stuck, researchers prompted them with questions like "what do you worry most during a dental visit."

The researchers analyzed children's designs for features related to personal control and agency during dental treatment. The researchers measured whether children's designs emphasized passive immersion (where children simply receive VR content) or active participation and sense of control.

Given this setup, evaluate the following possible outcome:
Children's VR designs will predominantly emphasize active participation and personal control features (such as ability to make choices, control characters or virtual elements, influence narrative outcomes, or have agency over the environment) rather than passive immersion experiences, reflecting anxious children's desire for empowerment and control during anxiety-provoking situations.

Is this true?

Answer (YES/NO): YES